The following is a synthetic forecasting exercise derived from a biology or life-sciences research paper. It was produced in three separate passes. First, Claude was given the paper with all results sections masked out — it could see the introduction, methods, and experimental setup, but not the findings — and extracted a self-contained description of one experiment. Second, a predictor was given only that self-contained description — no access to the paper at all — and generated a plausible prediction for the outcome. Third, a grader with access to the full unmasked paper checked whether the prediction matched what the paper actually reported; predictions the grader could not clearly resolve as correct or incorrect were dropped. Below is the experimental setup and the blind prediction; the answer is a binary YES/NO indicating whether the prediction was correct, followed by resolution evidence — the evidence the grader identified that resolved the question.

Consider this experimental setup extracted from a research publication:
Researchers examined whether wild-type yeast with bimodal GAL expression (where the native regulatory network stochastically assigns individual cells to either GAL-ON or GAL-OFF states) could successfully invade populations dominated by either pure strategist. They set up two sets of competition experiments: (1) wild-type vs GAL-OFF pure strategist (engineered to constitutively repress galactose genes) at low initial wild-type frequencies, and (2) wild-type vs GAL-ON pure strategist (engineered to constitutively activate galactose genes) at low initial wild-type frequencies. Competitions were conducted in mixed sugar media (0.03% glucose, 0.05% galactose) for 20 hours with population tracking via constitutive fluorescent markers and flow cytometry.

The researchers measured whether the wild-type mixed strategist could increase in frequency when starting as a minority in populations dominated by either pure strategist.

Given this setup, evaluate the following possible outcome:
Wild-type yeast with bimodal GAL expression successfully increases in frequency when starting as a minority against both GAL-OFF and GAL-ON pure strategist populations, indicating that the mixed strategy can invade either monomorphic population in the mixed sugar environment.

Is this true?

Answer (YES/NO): YES